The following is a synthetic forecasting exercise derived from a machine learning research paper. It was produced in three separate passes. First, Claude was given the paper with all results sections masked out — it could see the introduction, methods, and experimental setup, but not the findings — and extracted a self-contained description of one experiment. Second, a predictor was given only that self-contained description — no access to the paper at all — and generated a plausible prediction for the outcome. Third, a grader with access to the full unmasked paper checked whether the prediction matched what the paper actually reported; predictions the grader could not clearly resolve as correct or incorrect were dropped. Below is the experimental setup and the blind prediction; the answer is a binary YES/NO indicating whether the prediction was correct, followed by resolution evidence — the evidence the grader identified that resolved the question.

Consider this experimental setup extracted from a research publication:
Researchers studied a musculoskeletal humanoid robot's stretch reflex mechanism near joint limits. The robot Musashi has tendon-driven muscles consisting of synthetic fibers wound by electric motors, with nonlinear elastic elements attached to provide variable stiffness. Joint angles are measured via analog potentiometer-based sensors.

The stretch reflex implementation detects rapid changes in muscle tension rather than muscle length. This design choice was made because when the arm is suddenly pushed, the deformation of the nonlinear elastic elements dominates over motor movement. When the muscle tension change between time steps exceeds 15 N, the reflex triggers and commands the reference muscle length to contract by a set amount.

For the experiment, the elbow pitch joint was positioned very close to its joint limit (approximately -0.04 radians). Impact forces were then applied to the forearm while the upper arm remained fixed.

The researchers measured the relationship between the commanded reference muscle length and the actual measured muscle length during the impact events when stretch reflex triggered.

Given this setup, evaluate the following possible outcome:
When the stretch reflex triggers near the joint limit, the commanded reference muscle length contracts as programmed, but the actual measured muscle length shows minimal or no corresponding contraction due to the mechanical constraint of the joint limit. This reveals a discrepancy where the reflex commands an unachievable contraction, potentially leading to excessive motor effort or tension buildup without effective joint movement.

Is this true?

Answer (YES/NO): NO